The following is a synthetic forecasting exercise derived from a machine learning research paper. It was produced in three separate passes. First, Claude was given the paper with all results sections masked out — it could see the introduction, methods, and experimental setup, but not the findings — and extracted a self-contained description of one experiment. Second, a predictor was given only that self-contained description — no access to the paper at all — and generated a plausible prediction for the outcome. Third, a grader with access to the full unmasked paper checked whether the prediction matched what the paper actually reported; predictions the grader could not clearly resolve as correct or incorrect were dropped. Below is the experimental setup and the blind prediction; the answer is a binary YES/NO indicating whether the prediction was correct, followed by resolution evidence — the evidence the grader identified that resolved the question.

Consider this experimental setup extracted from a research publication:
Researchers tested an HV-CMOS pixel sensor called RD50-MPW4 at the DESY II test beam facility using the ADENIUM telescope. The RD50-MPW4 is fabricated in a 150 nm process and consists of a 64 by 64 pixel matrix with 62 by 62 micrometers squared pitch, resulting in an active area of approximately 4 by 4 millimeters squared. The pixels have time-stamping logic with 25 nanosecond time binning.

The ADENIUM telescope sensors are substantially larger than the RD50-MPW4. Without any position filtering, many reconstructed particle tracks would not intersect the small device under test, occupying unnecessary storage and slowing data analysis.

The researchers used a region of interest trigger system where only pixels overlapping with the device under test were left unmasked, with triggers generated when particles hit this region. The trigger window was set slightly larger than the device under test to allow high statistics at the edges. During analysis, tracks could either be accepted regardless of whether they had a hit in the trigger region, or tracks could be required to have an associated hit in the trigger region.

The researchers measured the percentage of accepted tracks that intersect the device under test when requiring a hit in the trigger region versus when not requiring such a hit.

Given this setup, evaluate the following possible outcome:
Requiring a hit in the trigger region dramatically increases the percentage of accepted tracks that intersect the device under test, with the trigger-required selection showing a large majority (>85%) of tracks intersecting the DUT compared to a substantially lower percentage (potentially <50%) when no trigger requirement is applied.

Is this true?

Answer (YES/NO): NO